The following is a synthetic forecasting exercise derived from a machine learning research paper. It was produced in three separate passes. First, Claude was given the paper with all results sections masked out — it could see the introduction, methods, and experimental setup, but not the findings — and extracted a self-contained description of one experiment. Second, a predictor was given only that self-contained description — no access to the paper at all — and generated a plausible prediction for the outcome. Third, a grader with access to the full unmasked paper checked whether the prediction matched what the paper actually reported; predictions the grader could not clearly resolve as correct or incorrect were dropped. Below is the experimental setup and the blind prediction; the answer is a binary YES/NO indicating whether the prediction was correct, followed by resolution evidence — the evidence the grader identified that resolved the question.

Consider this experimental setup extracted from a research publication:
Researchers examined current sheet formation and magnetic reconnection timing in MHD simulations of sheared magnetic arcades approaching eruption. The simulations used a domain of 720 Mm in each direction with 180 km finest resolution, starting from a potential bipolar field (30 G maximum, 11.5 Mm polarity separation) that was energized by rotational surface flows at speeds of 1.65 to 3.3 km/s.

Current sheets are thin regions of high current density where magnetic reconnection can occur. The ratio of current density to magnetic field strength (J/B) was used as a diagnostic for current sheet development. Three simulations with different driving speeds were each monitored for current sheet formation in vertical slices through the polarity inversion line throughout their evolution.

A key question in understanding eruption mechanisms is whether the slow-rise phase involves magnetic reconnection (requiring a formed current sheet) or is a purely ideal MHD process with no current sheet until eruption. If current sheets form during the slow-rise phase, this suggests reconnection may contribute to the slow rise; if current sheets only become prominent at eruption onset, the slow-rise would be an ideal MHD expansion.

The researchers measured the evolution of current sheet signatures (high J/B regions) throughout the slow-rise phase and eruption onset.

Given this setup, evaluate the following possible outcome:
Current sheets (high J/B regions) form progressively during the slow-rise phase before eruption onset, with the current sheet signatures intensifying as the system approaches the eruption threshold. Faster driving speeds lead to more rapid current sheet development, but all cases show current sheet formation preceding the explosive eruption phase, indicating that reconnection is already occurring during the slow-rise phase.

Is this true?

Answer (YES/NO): NO